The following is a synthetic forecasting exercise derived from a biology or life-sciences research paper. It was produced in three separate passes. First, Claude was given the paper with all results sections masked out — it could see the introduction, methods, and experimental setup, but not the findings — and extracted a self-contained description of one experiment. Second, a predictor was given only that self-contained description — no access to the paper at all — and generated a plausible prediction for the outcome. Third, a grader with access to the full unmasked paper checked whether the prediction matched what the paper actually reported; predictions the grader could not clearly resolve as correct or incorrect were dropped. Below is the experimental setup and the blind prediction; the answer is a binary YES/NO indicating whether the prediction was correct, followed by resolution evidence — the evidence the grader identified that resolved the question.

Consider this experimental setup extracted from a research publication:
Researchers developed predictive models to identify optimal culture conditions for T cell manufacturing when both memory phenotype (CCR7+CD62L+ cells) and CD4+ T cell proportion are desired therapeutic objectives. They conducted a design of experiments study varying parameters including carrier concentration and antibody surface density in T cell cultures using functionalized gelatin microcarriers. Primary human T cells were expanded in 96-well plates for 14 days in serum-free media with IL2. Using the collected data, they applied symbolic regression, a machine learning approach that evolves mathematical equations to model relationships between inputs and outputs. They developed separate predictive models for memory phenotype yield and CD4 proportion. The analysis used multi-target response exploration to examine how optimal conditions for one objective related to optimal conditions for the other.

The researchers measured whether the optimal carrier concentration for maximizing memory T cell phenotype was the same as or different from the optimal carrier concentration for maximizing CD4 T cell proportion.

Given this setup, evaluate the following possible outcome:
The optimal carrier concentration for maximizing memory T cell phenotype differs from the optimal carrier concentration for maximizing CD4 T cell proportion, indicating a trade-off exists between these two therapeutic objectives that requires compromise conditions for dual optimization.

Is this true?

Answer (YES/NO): YES